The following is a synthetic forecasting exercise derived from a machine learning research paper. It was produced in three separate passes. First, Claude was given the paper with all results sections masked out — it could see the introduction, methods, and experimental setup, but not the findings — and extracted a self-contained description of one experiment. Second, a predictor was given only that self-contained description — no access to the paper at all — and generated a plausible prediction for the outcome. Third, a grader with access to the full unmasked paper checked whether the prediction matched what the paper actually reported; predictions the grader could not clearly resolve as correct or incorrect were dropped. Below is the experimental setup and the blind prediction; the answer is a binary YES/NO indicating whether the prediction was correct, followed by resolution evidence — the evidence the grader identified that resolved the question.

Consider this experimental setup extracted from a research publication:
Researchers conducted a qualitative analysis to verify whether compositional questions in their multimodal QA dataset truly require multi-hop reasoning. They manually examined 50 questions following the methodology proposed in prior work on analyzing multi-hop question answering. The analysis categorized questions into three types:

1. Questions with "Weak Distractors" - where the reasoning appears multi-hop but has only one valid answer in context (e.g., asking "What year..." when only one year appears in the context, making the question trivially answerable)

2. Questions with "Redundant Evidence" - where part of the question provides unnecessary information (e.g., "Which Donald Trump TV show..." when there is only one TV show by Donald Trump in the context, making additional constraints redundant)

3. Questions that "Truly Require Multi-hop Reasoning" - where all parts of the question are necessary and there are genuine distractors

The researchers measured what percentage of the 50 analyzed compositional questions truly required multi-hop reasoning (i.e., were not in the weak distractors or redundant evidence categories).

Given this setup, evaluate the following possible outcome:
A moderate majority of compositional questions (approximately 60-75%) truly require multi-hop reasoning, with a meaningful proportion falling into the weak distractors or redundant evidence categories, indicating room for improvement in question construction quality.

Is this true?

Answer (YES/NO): NO